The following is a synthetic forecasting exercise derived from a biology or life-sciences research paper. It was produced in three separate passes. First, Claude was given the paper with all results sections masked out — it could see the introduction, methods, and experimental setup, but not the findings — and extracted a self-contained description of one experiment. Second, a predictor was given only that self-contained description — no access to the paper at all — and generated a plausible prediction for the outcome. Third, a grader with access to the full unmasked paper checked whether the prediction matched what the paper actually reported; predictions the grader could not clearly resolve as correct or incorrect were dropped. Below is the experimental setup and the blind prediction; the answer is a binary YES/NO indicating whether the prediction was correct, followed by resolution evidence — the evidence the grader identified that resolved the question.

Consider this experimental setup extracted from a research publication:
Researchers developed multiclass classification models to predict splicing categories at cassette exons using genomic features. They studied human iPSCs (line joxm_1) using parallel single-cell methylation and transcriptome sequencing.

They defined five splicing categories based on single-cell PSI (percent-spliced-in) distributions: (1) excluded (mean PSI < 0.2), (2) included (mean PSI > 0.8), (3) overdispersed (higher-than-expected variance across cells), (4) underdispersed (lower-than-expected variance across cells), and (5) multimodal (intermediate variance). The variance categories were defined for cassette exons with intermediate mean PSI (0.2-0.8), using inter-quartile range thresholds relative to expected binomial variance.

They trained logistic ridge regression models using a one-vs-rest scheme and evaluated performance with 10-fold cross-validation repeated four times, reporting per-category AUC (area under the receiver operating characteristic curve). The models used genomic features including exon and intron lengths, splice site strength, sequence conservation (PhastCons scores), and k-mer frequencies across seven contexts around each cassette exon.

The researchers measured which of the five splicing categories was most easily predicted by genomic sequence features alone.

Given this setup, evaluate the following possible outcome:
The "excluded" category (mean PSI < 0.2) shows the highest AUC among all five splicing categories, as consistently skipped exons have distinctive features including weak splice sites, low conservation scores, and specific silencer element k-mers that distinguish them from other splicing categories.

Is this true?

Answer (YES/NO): NO